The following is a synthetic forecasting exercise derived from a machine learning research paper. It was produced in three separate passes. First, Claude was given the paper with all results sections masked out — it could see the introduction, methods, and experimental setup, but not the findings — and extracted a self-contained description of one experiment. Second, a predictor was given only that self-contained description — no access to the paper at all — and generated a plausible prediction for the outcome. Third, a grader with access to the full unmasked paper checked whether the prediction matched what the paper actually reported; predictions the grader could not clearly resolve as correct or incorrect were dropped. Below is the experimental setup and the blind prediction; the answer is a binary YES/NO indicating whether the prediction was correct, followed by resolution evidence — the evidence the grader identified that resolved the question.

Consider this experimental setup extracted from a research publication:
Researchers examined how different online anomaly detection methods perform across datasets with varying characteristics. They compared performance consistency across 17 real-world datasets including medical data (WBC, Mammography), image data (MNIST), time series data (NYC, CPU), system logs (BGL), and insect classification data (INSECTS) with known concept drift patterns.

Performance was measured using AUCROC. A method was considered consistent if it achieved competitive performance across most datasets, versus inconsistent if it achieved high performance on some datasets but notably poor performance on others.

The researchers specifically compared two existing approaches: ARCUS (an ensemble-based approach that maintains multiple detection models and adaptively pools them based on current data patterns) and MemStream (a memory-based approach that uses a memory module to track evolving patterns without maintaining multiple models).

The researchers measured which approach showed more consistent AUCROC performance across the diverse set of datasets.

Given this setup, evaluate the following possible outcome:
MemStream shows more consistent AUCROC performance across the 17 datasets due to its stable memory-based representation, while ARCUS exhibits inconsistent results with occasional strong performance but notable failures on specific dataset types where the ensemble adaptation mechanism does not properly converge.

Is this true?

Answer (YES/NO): NO